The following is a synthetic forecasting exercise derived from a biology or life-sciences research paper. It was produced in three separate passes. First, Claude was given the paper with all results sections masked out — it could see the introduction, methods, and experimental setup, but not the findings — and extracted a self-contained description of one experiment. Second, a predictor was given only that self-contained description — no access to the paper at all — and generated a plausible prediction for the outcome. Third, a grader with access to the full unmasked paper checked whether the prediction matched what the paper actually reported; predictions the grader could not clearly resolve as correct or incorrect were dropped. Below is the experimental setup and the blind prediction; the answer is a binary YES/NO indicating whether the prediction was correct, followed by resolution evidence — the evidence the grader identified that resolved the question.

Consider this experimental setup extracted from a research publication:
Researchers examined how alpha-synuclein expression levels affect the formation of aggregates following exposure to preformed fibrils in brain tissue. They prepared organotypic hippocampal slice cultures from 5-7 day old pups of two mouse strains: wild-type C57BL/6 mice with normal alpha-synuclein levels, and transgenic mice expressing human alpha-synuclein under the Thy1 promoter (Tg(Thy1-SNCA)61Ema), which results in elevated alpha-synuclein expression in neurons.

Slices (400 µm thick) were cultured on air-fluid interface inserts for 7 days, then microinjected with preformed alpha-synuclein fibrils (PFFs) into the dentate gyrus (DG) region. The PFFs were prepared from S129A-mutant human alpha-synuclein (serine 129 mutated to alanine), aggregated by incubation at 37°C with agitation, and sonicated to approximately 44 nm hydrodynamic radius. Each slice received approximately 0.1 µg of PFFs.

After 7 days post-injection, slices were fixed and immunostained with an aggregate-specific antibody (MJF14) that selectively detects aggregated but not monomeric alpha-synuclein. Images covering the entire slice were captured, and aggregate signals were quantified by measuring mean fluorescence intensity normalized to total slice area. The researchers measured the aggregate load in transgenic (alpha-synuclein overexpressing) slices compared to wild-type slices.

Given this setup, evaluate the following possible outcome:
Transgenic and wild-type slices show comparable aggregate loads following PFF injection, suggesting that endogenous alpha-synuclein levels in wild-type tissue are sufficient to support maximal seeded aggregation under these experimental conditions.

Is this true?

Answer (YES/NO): NO